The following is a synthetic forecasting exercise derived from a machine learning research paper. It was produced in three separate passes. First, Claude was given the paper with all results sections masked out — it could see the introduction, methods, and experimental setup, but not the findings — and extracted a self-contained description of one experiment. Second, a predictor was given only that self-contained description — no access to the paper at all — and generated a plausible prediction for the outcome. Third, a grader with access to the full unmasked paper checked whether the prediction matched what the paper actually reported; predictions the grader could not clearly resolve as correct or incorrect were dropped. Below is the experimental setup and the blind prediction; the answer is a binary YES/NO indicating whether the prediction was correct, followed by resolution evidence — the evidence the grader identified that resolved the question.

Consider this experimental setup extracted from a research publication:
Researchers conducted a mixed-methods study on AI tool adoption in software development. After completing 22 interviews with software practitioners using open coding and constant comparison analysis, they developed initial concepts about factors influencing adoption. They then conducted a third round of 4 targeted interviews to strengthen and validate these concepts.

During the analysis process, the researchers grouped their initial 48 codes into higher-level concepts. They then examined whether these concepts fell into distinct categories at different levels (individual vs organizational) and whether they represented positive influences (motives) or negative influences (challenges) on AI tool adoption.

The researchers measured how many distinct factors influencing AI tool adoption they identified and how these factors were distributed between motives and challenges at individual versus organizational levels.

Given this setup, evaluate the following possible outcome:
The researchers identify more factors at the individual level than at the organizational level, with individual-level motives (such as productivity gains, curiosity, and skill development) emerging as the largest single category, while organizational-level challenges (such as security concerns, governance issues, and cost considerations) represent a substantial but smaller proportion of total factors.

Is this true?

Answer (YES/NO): NO